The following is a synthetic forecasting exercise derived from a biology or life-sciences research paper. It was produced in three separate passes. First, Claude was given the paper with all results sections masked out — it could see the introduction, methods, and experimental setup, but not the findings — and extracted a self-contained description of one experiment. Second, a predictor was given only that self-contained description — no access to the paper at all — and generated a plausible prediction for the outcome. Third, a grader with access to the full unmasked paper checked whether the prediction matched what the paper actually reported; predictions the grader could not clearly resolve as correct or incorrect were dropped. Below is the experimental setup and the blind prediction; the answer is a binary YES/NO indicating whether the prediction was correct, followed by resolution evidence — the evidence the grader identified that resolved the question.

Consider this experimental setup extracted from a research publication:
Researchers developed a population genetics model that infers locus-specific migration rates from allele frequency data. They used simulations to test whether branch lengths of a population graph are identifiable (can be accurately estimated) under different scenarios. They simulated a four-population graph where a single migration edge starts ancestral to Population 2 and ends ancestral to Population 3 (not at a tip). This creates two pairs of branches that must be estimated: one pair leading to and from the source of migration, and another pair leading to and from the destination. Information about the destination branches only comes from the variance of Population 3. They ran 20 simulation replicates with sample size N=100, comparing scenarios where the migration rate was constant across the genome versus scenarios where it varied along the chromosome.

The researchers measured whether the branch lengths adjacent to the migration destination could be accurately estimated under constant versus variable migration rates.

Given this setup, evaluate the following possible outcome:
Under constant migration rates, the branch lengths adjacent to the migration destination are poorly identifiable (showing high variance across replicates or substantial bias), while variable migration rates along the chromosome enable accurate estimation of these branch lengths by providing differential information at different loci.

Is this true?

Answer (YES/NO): YES